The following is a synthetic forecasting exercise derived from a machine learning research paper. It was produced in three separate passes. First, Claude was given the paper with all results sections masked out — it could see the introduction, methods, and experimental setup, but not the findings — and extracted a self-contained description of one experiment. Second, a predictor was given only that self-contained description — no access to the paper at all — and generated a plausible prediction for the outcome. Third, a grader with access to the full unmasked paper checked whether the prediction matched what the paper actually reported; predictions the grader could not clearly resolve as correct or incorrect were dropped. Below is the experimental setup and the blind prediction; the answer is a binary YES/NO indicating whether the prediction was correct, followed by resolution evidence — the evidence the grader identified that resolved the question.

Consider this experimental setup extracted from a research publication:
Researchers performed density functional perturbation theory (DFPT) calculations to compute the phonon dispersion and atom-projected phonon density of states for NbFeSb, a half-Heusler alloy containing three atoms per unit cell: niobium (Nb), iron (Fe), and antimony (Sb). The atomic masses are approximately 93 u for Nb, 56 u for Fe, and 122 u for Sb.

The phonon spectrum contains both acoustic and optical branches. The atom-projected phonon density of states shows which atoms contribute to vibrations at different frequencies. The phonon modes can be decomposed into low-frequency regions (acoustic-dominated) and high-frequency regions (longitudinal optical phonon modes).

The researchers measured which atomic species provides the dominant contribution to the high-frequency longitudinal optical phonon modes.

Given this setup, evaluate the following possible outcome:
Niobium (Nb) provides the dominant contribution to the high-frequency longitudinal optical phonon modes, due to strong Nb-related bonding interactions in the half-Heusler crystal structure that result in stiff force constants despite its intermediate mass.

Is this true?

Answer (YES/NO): NO